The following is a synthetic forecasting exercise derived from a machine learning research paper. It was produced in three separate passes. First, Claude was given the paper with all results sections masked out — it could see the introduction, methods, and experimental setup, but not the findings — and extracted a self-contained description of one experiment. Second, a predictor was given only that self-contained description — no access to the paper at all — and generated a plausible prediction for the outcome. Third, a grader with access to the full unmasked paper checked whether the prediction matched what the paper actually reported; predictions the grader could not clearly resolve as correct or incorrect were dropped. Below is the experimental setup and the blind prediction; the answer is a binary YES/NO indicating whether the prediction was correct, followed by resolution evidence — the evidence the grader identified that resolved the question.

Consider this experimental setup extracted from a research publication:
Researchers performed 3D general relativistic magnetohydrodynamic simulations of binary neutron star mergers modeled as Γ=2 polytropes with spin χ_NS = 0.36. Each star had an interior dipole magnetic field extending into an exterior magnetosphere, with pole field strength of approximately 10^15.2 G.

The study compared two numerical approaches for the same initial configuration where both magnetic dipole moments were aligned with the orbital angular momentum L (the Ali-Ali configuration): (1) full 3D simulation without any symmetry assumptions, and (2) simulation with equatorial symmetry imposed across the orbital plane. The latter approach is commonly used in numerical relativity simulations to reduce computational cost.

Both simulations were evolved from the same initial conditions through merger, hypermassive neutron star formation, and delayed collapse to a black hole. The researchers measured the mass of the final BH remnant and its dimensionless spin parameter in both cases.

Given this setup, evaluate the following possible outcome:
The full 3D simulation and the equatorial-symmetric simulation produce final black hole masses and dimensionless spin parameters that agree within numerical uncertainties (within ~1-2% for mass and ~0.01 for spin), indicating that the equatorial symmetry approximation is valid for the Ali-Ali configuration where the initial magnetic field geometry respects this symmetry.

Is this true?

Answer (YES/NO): YES